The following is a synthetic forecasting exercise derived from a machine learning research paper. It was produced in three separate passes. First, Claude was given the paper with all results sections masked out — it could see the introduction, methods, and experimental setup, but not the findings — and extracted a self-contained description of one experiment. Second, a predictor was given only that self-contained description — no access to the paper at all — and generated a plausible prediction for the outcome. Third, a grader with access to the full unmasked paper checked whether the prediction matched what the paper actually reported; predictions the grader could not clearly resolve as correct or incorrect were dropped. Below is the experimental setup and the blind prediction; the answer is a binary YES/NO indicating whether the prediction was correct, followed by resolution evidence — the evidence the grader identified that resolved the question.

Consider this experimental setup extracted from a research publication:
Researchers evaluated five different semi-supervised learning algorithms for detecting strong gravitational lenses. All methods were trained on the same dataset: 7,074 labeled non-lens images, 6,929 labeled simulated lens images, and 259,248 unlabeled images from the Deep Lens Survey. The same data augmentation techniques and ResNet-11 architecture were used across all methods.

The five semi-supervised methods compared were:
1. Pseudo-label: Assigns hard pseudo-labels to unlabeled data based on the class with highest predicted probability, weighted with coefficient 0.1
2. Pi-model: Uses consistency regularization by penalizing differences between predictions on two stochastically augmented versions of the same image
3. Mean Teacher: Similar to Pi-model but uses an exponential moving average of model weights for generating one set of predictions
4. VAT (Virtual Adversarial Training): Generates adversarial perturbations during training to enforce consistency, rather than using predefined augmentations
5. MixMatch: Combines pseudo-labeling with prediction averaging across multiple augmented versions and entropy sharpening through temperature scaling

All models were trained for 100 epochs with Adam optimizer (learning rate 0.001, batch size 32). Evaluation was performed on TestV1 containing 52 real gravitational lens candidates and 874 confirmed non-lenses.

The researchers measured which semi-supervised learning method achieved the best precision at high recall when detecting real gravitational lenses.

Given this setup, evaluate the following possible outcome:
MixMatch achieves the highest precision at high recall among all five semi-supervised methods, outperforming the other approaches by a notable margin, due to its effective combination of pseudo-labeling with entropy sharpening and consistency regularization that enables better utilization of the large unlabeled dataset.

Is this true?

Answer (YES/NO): NO